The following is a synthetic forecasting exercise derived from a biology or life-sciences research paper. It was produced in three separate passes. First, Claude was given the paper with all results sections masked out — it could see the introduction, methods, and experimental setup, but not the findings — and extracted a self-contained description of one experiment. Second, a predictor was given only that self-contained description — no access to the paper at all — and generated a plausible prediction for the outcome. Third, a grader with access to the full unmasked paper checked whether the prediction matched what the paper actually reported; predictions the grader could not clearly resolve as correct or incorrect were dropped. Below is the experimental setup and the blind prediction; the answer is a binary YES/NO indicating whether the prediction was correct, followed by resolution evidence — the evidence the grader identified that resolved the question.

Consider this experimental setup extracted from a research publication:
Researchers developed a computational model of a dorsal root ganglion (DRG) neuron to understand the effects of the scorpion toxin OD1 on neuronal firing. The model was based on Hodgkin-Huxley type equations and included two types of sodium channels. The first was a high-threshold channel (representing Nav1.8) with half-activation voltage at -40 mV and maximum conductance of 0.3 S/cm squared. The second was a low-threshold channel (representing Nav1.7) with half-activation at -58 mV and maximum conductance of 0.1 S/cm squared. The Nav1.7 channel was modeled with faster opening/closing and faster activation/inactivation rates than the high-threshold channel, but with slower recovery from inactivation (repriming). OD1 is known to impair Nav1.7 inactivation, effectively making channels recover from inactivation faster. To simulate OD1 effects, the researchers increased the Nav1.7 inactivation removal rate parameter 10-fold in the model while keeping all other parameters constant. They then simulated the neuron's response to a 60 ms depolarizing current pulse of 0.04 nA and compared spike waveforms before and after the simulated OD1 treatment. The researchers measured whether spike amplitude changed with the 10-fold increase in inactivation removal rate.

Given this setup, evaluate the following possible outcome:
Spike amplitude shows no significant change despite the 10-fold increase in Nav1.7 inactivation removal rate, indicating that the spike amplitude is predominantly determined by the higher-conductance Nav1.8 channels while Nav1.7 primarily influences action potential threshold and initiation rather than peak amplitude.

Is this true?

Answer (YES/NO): NO